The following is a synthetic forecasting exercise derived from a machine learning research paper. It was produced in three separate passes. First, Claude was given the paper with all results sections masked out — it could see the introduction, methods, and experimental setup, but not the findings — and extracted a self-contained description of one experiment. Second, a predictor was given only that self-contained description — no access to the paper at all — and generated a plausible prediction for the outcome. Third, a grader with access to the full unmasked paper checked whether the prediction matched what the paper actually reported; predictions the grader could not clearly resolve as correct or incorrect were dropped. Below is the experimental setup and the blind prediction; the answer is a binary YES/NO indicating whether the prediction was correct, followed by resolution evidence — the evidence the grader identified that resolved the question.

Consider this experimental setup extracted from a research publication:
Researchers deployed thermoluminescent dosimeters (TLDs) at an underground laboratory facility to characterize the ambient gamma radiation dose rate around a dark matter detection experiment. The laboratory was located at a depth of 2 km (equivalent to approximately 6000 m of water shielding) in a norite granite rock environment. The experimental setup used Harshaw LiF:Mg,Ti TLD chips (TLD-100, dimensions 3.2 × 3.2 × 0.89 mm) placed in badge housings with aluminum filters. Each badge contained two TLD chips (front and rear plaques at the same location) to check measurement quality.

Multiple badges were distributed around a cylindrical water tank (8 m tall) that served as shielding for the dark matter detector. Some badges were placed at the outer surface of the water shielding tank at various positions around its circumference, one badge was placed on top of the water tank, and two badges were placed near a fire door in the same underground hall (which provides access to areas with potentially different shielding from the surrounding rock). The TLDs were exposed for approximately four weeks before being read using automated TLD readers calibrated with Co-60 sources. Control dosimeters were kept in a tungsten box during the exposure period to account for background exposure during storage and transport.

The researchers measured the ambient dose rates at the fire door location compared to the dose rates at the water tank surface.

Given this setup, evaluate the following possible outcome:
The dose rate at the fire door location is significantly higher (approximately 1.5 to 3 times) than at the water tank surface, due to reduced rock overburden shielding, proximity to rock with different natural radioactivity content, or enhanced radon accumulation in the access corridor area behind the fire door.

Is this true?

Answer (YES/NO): YES